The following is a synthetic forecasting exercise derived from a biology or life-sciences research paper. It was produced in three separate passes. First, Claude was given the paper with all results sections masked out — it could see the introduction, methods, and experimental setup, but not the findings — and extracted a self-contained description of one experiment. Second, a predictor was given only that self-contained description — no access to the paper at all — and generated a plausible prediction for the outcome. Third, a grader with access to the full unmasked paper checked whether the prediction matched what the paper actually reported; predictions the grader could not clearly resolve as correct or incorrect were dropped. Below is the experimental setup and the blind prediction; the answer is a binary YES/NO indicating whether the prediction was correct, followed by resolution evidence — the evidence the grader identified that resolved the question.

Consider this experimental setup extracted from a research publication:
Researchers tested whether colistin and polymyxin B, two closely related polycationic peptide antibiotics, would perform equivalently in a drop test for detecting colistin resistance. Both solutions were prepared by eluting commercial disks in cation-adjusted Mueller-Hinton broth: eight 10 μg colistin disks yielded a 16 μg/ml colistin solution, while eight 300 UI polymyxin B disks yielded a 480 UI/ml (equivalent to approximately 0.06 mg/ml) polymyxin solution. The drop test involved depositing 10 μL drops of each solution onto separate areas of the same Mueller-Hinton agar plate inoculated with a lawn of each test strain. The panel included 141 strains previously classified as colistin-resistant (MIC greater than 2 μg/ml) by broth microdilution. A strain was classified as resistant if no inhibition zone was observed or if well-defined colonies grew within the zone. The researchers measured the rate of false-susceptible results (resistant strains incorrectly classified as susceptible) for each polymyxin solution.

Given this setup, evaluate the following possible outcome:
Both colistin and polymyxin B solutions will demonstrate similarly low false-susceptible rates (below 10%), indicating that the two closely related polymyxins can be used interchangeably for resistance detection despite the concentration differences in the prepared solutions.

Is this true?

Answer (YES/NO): NO